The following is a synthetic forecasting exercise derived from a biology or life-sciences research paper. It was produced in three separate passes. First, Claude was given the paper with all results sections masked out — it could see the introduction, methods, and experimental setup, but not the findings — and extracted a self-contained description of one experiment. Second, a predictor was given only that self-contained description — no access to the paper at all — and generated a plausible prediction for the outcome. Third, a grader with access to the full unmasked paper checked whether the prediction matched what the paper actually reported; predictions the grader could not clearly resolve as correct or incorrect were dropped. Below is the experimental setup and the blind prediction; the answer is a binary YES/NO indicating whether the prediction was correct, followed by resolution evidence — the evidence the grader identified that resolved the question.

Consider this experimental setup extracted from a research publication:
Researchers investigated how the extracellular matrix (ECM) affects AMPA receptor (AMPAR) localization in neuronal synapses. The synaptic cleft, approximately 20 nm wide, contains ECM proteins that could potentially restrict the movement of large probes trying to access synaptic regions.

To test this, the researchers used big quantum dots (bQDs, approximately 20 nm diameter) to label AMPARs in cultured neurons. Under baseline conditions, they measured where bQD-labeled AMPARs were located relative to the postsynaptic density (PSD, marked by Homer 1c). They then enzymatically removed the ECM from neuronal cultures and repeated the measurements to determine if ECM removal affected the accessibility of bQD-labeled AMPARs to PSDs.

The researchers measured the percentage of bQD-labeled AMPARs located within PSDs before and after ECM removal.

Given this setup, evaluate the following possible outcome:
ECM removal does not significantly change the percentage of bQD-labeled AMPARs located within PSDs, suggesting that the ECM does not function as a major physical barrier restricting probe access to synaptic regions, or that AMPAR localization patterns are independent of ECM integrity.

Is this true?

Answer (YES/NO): NO